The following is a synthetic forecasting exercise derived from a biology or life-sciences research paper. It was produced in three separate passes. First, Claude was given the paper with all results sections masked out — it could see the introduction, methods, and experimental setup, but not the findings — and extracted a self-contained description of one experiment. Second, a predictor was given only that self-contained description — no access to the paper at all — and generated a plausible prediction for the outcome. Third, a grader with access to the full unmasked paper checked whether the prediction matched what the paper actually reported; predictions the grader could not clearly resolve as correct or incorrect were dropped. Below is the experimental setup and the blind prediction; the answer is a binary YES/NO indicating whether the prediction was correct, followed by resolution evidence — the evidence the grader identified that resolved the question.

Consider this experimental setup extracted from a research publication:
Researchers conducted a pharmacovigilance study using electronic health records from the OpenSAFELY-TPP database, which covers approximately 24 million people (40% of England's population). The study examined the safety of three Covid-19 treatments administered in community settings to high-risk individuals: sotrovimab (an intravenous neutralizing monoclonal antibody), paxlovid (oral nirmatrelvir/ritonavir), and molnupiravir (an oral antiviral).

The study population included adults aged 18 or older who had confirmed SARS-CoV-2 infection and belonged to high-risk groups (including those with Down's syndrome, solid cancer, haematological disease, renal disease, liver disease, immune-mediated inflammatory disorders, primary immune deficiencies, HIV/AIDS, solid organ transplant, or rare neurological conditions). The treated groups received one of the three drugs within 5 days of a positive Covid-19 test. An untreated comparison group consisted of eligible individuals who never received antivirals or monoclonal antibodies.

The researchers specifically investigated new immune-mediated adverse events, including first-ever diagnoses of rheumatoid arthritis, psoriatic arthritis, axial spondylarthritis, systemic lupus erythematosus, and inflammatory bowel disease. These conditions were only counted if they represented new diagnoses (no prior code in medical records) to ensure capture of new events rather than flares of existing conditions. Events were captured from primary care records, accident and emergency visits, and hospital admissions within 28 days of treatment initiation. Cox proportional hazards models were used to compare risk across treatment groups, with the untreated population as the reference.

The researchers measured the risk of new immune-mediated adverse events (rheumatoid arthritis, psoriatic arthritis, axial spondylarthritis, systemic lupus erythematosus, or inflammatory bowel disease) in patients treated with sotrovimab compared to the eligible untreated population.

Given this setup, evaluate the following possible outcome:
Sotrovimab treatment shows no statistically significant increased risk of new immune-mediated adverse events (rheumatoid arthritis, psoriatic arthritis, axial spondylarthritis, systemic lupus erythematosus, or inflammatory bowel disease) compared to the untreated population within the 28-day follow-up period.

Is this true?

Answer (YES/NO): NO